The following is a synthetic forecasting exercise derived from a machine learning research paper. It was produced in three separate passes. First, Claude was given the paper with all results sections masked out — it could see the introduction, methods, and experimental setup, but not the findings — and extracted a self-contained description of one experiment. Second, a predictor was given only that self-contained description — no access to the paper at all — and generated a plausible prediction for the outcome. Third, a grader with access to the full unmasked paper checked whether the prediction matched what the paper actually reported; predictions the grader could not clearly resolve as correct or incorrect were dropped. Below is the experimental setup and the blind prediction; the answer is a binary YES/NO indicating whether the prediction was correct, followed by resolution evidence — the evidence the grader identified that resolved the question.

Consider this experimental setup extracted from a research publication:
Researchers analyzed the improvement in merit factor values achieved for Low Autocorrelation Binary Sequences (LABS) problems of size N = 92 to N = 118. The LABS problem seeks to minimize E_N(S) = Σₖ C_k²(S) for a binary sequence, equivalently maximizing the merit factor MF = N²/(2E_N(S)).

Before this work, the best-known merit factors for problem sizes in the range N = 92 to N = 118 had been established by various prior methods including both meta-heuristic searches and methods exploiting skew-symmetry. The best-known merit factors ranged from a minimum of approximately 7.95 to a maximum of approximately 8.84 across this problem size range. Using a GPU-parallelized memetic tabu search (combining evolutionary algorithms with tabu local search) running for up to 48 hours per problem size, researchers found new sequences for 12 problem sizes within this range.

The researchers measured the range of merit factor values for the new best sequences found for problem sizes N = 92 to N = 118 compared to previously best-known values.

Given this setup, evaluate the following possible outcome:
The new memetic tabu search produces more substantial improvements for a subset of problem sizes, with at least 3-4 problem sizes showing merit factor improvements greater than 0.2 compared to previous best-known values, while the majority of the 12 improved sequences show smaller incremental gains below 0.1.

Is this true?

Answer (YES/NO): NO